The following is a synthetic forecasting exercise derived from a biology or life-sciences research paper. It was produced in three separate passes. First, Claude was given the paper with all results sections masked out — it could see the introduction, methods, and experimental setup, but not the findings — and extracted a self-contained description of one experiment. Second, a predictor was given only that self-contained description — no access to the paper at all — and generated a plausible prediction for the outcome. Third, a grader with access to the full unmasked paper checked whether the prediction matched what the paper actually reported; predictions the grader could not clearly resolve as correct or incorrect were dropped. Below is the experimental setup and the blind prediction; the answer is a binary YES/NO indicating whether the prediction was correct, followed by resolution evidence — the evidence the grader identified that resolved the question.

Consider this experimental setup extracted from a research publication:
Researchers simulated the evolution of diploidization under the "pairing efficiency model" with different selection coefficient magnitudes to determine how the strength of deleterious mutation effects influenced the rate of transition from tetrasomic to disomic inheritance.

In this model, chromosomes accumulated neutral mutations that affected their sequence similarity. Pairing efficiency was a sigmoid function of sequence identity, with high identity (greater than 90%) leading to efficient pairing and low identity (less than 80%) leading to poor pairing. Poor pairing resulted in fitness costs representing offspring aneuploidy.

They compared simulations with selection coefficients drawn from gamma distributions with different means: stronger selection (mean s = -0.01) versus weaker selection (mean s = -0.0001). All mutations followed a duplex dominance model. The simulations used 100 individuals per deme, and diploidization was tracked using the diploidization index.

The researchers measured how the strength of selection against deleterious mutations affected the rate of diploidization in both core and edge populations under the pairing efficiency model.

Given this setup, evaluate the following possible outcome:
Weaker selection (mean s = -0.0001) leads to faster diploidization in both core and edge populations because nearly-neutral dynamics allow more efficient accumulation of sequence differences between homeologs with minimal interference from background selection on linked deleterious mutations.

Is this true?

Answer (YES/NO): NO